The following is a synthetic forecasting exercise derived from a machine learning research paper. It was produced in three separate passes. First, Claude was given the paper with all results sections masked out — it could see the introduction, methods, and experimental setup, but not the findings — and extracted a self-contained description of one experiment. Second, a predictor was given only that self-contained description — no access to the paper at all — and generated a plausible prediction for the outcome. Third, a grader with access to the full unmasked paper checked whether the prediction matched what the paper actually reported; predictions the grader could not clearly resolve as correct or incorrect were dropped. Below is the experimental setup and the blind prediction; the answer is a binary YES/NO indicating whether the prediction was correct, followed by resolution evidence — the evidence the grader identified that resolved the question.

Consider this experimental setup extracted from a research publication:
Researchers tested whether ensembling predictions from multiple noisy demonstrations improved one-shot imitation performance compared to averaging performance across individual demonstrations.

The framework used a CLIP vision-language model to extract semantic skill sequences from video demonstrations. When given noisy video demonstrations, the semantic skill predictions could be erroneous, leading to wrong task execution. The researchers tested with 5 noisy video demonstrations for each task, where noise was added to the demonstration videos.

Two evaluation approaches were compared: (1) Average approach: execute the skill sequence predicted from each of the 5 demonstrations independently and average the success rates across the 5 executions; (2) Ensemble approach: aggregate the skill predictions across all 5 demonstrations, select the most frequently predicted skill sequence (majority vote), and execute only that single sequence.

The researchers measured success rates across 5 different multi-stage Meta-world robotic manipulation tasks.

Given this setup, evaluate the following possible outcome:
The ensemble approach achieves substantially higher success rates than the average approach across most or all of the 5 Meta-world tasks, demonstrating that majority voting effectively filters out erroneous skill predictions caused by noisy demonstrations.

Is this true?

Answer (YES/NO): YES